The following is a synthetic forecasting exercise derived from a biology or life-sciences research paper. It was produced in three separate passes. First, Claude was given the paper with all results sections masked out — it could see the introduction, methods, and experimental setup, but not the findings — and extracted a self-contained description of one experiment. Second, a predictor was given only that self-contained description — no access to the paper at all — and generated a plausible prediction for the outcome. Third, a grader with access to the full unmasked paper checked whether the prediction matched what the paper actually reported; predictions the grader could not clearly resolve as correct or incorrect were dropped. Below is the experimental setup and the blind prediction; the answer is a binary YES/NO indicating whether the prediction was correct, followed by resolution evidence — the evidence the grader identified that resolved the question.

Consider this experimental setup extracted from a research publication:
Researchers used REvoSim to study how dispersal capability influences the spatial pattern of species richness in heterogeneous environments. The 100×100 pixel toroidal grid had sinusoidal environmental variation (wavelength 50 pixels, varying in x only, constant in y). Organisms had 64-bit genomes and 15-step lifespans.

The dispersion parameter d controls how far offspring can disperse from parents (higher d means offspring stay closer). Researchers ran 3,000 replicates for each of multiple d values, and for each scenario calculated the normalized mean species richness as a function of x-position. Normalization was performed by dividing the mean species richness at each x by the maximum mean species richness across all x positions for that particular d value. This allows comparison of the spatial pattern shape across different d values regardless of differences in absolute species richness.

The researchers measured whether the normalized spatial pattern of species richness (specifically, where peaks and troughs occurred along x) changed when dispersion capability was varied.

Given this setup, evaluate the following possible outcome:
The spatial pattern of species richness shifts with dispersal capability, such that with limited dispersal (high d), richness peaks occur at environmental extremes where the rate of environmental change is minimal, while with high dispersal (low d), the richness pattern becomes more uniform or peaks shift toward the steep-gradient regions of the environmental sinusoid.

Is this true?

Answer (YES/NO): NO